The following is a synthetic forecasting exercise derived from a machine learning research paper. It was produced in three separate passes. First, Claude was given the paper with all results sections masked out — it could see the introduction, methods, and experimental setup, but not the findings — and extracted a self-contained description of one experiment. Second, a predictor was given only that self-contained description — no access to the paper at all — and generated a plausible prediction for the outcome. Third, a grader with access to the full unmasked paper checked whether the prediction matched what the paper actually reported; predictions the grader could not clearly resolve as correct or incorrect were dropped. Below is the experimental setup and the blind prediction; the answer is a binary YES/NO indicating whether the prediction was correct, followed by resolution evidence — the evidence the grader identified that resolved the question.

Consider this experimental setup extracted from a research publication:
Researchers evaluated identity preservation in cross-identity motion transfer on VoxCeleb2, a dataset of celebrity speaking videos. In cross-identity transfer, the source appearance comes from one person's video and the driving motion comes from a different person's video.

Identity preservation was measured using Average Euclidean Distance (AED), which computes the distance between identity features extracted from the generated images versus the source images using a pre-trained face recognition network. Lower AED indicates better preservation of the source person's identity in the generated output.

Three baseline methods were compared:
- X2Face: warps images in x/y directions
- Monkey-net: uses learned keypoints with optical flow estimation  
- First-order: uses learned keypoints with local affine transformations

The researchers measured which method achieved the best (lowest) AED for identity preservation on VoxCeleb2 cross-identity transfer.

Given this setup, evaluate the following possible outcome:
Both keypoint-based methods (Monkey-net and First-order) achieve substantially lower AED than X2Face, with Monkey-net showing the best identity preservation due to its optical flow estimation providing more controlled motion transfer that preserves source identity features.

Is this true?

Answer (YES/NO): NO